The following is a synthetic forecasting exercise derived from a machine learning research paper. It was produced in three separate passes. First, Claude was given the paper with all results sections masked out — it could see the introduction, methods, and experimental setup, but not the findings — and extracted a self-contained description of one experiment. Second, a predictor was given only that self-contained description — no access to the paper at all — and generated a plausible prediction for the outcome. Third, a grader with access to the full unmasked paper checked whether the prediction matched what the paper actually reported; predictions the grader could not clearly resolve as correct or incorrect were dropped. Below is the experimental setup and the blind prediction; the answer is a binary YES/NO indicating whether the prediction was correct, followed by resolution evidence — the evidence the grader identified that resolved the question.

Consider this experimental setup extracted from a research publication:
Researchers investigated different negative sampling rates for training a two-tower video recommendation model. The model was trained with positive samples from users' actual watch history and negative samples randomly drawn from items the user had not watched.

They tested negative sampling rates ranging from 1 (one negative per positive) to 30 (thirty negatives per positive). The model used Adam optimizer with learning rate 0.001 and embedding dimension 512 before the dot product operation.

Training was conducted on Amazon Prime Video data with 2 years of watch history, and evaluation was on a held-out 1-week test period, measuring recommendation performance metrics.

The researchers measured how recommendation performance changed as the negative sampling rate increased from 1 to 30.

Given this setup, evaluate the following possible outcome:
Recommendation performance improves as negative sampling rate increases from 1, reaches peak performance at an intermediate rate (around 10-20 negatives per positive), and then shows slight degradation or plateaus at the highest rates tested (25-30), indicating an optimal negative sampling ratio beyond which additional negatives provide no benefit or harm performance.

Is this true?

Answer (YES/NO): NO